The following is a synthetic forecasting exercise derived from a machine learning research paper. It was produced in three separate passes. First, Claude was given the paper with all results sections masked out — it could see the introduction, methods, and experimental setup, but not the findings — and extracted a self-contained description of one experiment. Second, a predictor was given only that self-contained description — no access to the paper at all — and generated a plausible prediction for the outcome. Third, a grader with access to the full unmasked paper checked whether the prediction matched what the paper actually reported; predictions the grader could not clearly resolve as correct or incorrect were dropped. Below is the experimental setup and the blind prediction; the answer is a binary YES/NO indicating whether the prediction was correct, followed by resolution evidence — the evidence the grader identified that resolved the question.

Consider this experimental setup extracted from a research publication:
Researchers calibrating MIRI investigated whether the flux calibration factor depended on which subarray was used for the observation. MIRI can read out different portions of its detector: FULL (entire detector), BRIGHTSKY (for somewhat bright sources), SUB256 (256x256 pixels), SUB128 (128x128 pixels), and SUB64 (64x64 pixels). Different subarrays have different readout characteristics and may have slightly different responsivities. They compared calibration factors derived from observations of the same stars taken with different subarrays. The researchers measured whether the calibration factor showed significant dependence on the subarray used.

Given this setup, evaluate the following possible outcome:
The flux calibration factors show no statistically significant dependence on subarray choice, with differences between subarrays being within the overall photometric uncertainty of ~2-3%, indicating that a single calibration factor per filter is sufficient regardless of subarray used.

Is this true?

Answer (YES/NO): NO